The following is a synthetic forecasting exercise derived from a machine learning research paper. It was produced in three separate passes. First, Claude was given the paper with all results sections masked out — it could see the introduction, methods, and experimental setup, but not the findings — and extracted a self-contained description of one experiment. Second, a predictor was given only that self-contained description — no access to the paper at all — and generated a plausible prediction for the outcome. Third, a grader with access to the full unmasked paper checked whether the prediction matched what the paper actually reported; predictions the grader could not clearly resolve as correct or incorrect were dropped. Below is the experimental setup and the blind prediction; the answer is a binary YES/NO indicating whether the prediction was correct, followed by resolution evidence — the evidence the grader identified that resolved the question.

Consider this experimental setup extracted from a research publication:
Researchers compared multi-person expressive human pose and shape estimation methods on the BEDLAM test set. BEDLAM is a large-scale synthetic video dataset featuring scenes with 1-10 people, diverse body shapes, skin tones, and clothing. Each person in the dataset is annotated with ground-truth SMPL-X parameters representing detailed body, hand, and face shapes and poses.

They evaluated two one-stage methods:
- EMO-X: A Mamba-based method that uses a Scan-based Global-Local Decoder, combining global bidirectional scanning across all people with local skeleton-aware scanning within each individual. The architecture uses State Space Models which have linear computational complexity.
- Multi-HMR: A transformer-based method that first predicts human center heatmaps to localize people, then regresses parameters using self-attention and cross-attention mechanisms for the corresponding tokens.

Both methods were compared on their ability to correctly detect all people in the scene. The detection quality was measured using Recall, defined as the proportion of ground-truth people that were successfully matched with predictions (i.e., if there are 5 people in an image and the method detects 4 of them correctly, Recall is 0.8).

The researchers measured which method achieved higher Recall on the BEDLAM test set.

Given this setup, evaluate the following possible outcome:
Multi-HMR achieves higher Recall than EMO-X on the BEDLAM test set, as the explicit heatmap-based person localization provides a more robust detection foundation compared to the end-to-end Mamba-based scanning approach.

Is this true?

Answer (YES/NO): YES